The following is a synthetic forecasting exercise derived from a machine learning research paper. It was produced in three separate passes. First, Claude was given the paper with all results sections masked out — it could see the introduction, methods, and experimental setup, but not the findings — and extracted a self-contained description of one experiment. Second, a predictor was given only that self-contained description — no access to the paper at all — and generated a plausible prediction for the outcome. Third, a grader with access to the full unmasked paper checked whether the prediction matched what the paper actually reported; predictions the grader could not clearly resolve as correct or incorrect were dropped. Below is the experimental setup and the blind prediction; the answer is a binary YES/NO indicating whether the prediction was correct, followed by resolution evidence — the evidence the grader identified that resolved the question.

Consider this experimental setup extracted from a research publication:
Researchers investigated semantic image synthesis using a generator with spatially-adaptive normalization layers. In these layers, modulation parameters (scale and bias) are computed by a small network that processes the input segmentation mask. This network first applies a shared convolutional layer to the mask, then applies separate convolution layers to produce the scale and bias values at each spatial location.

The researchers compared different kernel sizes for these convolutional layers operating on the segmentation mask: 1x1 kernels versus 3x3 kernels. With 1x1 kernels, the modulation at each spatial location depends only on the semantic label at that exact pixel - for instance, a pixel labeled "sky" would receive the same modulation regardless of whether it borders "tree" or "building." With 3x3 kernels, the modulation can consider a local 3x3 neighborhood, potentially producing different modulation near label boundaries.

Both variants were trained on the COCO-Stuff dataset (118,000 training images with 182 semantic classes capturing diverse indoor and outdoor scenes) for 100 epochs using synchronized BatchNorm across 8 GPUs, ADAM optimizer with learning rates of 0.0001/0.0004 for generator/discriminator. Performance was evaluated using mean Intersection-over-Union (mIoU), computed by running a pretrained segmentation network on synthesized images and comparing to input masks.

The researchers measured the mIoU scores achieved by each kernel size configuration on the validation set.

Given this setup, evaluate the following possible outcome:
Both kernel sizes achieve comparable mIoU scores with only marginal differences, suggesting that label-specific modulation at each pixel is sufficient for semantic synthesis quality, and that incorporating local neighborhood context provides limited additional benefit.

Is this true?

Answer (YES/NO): NO